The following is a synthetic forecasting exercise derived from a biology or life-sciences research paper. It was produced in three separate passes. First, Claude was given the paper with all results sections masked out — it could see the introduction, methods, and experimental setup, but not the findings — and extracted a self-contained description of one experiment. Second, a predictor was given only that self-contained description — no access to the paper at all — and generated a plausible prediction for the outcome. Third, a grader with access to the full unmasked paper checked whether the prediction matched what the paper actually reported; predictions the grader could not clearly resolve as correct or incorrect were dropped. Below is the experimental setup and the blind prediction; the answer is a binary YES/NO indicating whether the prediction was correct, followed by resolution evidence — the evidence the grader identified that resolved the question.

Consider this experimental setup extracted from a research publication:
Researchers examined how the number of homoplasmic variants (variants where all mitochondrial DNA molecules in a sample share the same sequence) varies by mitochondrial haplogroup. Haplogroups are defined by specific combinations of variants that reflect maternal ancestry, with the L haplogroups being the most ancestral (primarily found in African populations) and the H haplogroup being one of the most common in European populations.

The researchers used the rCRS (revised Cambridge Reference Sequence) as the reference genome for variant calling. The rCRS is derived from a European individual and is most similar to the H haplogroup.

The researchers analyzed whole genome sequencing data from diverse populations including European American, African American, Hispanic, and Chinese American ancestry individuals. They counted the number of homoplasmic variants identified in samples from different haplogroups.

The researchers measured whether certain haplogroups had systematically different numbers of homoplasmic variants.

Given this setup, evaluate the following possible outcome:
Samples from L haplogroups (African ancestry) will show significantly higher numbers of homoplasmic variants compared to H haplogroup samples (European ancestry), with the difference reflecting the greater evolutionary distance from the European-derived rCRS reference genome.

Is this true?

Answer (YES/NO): YES